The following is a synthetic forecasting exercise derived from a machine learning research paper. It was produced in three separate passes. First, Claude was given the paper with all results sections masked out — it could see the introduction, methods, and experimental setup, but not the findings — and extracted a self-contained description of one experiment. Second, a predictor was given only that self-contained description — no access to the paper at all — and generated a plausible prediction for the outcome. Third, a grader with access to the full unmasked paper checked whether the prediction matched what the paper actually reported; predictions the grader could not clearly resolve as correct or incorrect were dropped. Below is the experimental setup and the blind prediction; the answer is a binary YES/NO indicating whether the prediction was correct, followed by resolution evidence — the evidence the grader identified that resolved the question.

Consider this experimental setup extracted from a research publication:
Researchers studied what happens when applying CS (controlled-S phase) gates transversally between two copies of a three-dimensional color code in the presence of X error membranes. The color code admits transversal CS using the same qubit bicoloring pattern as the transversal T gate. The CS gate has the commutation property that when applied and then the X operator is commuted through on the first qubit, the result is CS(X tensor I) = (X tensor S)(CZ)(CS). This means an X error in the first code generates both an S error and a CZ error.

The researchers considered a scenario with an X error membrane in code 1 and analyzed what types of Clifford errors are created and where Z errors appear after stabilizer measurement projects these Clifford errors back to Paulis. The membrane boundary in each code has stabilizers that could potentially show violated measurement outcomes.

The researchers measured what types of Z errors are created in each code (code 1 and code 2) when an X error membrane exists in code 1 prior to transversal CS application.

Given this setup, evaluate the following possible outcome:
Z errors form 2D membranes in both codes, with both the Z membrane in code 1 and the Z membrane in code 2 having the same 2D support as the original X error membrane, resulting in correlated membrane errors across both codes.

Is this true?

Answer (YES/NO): NO